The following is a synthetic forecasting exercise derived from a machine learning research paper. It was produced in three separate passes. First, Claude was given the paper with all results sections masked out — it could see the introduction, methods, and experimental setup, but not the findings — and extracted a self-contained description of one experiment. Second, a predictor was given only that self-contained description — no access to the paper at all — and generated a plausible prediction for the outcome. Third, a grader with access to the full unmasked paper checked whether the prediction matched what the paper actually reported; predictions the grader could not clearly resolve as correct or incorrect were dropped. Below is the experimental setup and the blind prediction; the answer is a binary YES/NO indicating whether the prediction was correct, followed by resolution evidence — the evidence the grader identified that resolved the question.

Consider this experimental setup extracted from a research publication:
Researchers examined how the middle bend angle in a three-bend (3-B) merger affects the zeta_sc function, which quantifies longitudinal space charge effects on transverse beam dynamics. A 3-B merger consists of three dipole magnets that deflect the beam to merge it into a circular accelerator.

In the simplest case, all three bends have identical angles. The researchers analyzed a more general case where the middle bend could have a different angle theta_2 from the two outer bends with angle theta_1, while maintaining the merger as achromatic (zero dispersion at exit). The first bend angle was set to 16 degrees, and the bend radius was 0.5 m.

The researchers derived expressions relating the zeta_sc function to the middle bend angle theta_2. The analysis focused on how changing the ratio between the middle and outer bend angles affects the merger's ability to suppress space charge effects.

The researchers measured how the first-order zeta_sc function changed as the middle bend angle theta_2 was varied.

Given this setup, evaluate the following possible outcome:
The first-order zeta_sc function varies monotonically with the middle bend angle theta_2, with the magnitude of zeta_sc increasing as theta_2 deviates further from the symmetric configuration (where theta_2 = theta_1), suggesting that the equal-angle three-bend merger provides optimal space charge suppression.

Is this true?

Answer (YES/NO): NO